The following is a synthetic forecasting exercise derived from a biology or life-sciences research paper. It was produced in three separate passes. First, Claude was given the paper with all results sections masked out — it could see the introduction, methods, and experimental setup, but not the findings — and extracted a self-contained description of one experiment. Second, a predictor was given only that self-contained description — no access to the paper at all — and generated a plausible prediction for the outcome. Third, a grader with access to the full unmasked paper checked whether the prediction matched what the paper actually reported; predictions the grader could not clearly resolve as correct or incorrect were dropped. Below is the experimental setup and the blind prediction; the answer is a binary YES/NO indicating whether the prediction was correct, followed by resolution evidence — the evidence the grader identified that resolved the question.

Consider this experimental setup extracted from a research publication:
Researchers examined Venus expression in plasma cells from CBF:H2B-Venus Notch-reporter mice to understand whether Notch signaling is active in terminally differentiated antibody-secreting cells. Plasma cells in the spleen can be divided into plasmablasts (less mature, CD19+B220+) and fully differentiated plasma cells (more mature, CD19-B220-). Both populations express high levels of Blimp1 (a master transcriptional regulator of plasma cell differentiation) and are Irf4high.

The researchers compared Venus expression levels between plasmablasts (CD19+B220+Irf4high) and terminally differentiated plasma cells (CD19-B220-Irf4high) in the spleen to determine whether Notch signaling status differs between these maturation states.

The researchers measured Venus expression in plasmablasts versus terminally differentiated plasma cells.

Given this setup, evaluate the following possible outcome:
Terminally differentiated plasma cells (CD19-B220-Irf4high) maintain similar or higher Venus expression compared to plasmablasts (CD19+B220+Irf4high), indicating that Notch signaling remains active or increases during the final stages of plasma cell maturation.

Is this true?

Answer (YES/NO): NO